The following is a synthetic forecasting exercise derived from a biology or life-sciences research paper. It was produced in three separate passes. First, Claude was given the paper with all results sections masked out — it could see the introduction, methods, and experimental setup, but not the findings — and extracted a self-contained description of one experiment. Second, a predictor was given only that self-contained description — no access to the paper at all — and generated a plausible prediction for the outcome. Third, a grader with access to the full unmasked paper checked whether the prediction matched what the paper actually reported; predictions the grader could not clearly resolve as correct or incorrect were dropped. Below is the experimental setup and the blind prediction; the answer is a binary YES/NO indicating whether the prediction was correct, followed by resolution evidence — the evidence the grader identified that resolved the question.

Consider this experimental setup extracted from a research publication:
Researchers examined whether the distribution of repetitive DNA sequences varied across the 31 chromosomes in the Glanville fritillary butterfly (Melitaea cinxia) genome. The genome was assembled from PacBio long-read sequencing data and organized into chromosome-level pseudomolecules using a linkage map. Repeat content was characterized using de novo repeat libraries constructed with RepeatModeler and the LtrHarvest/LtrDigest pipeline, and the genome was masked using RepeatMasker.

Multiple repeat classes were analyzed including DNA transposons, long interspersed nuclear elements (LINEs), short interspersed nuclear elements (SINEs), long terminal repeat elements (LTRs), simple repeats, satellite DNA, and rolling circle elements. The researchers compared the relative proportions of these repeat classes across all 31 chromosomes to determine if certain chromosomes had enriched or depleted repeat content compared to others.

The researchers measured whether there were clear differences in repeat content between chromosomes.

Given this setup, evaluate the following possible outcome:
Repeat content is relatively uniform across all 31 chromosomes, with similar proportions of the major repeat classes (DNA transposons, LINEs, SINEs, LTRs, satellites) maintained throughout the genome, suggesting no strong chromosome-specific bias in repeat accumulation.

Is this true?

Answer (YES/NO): YES